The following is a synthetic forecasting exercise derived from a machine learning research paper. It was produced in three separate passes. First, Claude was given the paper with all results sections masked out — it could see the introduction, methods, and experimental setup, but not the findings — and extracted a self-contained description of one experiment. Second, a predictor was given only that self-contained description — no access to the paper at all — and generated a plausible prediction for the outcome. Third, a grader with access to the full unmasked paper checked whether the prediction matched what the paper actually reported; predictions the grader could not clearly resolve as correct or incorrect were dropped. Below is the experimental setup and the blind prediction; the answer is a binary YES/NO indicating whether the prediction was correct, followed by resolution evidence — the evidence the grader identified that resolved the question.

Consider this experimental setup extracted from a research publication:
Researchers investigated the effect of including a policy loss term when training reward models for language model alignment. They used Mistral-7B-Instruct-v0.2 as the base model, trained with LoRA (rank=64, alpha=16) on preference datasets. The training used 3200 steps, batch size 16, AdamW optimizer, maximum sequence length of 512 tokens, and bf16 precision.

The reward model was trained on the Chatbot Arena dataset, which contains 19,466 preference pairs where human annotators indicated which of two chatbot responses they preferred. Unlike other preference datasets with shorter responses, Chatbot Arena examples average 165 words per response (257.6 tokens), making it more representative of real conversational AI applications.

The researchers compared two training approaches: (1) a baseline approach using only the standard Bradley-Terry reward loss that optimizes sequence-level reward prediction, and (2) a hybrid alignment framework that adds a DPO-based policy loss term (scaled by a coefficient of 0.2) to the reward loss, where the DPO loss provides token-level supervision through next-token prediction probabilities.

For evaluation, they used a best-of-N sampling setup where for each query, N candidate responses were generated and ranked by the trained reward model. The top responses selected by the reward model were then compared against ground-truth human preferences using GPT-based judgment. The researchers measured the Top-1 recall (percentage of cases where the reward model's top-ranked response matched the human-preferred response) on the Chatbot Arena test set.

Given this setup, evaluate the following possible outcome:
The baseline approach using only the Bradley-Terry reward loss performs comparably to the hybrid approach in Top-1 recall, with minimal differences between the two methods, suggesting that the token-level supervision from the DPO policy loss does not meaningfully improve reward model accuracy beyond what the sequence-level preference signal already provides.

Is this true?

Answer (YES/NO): NO